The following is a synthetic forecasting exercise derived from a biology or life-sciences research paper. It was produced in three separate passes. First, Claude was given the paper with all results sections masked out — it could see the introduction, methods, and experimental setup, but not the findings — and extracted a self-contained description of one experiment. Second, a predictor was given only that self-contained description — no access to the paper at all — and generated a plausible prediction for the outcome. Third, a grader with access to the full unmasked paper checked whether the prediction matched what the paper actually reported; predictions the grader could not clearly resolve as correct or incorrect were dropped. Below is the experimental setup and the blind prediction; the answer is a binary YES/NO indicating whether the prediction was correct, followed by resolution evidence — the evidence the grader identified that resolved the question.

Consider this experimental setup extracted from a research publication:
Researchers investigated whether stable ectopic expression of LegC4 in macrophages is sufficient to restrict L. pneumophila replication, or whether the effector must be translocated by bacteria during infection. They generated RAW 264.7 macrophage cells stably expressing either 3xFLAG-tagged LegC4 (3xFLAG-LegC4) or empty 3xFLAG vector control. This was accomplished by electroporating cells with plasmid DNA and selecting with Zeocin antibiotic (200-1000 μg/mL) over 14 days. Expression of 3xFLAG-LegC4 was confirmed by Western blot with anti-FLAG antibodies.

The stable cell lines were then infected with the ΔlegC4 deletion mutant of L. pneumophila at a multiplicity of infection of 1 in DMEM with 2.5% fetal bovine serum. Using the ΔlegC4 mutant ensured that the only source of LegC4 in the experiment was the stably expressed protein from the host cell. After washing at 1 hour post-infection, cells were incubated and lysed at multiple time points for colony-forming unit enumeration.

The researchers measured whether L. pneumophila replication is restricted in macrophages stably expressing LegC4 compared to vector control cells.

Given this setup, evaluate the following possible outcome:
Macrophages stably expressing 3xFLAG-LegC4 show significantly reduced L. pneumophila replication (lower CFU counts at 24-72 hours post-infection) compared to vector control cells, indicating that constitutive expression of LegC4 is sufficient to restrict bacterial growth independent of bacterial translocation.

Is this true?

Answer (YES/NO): YES